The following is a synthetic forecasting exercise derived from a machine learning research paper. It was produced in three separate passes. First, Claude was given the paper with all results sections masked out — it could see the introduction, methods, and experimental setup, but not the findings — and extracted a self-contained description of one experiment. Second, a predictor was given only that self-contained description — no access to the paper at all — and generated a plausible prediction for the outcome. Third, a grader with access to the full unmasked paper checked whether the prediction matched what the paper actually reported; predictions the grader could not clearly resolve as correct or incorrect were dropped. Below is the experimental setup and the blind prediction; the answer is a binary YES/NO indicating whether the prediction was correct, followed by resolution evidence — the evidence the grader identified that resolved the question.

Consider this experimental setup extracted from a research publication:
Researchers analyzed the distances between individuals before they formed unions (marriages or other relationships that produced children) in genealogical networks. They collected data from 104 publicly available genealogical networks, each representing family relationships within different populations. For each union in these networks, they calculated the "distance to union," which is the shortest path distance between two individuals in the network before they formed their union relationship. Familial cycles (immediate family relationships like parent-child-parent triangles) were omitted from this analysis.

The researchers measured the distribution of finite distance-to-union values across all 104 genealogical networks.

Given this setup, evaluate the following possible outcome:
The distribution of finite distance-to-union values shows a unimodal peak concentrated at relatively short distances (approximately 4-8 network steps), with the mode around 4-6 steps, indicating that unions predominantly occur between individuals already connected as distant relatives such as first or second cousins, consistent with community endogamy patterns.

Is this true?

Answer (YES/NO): NO